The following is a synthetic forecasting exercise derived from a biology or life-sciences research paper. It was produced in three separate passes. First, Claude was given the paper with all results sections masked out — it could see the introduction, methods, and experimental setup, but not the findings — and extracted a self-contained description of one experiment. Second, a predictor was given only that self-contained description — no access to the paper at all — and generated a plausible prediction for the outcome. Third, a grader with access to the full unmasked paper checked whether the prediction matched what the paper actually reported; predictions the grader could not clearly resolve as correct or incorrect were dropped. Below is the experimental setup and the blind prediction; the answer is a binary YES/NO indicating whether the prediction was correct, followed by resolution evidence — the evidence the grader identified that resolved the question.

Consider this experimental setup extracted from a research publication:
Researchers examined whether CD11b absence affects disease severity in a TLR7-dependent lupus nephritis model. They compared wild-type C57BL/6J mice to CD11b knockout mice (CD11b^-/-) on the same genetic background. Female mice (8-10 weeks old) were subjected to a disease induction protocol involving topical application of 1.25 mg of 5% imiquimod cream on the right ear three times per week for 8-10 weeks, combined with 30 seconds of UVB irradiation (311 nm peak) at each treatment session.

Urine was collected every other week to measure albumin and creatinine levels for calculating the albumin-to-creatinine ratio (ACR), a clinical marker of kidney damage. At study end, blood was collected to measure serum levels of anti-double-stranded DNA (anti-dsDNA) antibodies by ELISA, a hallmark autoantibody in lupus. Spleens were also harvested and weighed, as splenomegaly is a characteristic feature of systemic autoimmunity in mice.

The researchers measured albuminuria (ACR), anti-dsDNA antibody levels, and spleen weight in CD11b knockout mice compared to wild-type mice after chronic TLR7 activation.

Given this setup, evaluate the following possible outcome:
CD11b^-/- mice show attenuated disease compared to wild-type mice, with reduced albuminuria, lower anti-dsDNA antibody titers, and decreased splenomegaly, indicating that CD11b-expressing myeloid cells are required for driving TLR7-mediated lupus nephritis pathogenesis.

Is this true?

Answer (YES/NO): NO